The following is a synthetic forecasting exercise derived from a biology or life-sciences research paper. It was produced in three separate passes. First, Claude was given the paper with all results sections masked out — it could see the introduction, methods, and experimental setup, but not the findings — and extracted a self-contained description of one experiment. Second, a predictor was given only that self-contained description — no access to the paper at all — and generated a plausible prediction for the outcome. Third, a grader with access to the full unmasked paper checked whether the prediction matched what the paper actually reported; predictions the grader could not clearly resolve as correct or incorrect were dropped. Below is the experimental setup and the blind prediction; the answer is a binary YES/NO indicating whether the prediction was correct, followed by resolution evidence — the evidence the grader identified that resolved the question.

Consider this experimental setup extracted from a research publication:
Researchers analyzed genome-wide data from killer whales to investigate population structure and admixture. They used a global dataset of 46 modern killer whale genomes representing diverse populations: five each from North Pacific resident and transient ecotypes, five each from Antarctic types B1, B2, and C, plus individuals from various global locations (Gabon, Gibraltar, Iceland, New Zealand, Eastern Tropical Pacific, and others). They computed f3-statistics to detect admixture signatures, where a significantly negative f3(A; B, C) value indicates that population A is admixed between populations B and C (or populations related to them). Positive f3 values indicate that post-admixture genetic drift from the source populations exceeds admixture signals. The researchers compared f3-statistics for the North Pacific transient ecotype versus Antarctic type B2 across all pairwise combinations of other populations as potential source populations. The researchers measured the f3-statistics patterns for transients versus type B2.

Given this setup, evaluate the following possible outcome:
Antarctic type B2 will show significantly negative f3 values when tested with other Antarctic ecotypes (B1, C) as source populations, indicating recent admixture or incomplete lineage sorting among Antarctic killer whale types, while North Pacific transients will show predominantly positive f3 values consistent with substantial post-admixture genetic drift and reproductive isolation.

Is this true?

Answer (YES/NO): NO